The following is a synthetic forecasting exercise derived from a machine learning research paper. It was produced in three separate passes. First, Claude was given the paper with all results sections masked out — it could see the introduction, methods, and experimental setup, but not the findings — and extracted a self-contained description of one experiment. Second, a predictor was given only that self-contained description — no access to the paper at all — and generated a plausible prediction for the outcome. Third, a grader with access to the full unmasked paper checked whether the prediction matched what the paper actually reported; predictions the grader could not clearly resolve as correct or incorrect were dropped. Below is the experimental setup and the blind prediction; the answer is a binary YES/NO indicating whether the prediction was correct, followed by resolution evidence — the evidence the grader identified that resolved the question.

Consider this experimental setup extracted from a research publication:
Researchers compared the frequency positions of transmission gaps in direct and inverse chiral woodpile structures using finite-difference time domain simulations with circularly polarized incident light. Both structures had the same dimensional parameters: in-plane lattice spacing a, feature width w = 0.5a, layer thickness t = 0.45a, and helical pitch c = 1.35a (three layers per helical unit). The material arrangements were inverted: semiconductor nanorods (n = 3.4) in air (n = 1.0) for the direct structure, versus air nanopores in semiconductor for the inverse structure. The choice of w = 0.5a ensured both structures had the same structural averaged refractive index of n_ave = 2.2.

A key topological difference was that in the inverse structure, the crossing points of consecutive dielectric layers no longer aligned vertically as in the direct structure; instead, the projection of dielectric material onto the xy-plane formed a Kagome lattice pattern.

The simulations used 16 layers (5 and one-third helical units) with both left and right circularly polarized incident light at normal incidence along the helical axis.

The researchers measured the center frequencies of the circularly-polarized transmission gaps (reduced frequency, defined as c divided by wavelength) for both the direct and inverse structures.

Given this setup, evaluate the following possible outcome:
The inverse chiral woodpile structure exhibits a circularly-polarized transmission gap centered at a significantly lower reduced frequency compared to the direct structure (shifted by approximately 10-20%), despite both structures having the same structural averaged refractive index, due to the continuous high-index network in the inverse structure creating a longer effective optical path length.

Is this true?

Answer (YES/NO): NO